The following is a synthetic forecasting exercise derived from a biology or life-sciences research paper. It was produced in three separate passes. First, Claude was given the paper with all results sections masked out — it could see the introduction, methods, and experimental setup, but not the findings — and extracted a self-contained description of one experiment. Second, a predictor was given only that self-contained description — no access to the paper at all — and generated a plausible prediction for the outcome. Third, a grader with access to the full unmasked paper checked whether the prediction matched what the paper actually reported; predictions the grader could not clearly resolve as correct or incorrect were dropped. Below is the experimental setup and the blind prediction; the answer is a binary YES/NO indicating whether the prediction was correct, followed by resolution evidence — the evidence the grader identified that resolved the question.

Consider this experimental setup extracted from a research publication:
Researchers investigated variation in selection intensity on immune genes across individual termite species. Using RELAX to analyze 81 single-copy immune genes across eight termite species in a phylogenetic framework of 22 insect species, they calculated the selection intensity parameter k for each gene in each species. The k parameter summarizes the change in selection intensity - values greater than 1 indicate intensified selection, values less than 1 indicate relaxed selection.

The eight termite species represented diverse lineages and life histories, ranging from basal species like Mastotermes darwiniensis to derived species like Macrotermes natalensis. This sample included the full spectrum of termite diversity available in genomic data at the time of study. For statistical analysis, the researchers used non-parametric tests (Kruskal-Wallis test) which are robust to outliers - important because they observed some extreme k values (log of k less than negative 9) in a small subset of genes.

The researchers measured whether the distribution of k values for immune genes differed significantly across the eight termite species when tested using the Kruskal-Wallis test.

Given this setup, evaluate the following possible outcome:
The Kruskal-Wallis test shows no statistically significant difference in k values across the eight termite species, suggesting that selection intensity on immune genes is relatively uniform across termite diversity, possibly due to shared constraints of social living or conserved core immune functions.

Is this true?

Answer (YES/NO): YES